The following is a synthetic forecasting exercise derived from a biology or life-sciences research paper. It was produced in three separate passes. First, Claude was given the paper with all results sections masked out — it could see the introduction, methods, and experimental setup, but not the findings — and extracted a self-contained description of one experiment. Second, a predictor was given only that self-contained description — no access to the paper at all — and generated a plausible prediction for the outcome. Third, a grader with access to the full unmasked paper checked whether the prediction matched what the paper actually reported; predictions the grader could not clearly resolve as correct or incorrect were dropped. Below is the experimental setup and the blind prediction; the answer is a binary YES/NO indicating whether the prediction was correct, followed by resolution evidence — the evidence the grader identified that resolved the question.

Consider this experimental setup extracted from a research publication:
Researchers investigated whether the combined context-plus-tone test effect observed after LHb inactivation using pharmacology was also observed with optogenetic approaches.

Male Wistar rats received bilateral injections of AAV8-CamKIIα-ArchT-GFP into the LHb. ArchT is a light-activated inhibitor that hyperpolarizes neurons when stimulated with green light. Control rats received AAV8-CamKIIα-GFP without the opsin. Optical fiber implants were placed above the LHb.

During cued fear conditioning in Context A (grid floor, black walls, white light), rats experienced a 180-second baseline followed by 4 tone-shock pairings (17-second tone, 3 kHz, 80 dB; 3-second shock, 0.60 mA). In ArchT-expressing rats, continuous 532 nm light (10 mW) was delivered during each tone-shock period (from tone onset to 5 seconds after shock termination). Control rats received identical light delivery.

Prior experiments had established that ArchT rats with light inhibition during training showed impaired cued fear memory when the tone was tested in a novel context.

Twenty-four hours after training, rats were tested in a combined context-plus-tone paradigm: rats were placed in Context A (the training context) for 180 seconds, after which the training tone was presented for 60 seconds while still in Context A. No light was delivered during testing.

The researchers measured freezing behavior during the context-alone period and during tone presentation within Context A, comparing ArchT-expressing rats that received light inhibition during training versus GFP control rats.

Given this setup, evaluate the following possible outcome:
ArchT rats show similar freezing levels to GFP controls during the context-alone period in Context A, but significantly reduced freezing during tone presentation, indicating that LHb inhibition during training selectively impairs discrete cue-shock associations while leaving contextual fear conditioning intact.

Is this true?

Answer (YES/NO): NO